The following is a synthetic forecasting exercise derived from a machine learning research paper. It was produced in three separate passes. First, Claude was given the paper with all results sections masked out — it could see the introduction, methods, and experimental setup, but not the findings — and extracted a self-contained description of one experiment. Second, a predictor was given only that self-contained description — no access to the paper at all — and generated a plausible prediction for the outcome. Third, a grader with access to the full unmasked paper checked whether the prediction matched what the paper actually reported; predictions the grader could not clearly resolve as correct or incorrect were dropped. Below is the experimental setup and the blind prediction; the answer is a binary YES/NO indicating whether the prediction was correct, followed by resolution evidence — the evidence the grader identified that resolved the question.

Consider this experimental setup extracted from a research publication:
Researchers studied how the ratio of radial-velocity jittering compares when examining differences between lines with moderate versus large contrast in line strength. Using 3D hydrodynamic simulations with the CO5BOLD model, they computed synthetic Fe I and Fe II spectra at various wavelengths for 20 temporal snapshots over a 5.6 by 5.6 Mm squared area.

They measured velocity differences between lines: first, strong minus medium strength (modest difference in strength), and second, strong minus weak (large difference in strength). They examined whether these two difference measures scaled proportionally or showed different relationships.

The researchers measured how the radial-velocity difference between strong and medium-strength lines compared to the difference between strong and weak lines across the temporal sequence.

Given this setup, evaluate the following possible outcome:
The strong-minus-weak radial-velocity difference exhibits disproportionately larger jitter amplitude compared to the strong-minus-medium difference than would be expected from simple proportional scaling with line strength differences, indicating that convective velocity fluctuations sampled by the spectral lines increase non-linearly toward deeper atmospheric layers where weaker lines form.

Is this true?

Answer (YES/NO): NO